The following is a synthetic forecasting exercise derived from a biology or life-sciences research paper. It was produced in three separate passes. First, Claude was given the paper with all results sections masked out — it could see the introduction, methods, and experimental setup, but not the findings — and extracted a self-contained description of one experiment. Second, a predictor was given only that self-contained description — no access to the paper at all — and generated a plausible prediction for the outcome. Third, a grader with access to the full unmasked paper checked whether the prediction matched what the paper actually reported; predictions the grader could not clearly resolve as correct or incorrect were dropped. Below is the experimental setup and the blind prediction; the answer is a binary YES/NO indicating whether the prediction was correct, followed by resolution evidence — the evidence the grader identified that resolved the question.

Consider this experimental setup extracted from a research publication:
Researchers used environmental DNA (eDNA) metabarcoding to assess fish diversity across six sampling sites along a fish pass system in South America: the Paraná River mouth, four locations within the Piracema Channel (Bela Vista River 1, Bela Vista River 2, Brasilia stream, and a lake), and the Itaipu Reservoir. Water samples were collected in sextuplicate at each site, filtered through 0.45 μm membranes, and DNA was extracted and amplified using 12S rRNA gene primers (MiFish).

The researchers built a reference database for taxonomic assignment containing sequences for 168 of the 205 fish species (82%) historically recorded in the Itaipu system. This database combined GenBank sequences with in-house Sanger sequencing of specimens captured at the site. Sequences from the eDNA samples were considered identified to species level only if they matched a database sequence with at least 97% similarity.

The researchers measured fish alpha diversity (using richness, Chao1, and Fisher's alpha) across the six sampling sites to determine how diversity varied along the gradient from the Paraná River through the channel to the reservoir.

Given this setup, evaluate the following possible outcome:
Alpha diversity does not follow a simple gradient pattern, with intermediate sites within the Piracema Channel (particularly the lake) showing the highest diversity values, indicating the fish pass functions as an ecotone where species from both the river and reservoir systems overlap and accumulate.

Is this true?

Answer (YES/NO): NO